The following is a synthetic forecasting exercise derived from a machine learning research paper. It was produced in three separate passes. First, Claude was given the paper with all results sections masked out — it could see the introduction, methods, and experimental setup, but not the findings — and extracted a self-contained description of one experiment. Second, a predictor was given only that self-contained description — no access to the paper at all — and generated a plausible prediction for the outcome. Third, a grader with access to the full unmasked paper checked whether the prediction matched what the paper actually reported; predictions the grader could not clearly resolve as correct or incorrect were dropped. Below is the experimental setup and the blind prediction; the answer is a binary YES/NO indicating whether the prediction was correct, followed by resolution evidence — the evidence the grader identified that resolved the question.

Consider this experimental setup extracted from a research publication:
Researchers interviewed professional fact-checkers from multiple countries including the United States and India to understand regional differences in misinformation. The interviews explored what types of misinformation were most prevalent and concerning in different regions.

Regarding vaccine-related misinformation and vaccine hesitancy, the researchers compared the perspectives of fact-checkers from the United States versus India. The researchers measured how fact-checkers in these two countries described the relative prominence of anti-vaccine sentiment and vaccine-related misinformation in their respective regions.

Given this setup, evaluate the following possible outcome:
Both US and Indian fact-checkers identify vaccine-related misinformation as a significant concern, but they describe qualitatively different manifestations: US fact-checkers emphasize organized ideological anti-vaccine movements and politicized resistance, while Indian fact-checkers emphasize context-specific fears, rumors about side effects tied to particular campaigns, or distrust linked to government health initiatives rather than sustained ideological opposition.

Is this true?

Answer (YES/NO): NO